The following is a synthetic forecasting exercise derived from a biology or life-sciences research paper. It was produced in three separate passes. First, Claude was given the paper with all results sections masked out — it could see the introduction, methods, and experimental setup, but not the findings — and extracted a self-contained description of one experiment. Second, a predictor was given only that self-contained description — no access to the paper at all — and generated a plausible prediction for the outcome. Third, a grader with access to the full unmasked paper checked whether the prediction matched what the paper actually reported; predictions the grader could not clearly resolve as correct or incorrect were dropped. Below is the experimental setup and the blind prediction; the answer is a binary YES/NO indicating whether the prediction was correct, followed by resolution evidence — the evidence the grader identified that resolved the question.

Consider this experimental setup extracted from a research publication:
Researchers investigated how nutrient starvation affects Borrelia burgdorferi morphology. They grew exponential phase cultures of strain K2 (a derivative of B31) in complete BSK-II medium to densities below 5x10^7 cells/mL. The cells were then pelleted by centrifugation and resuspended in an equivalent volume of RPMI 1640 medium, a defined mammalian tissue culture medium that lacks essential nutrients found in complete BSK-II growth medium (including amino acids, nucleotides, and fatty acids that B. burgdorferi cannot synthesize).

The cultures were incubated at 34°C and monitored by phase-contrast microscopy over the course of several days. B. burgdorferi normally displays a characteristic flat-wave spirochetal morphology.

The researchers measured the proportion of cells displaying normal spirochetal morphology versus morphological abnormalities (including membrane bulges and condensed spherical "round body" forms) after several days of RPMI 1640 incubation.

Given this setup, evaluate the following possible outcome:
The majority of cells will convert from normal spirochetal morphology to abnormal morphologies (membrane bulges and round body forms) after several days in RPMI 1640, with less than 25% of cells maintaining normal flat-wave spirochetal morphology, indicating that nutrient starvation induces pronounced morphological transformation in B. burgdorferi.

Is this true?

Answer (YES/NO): YES